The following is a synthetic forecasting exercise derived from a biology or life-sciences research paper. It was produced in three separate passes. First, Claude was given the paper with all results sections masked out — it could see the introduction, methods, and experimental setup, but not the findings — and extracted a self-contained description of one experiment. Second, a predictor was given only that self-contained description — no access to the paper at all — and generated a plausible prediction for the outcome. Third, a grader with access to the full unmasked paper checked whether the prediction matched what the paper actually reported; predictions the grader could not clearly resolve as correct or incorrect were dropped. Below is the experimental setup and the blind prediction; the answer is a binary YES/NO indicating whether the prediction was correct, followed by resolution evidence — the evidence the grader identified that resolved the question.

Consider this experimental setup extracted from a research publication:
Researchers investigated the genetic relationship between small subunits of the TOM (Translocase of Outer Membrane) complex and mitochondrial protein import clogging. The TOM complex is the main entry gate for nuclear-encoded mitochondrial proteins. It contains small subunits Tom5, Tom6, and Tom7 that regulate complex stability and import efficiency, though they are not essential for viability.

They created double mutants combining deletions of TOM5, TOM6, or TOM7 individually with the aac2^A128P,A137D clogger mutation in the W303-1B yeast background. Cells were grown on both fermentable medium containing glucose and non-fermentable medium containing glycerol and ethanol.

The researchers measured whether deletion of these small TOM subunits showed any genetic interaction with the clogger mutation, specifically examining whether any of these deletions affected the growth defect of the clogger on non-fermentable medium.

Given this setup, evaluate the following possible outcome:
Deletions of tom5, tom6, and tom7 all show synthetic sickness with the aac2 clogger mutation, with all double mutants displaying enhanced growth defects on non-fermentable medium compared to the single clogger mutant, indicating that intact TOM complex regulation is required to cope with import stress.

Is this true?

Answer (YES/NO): NO